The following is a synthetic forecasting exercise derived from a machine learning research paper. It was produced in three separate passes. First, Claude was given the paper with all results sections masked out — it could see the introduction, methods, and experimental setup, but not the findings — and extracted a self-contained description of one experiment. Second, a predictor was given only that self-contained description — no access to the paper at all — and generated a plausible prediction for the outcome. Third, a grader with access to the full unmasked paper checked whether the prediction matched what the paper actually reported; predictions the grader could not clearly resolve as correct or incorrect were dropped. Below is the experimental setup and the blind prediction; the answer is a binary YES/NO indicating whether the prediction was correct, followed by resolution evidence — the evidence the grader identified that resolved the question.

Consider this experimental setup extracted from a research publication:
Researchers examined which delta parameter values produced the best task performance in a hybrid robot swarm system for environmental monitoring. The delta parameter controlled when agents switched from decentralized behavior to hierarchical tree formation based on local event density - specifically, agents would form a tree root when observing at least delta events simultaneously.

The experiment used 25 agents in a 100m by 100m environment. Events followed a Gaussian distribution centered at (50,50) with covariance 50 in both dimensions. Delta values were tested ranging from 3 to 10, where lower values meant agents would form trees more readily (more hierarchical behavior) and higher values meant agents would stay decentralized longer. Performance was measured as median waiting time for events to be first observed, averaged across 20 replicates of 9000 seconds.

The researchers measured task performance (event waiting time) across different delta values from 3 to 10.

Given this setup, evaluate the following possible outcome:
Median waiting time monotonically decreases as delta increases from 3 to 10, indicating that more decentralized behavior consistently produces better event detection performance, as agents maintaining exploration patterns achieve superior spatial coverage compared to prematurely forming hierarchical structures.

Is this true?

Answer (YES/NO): NO